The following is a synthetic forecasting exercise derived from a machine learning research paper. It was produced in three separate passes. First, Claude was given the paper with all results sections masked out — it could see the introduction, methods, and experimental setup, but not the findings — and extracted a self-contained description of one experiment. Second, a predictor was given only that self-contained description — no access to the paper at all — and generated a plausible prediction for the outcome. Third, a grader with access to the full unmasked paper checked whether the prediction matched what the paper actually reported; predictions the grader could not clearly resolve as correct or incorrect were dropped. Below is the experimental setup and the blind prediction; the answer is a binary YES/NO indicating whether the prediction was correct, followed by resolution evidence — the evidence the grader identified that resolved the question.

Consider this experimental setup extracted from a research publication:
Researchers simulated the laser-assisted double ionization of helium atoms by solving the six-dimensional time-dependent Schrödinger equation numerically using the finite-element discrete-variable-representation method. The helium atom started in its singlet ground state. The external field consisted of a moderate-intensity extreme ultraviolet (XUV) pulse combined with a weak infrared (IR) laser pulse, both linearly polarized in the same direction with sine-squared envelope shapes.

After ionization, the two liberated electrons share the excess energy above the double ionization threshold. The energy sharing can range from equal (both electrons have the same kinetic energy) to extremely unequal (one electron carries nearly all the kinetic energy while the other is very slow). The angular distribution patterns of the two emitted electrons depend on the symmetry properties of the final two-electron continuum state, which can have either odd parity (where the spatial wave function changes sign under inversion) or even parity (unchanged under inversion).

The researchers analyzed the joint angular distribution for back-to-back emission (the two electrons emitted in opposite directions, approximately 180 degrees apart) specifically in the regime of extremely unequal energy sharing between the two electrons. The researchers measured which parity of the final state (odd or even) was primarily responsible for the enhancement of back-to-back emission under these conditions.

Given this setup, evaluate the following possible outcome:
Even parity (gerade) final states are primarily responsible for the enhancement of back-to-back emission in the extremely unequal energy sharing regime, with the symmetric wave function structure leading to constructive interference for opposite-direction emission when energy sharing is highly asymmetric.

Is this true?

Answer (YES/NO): NO